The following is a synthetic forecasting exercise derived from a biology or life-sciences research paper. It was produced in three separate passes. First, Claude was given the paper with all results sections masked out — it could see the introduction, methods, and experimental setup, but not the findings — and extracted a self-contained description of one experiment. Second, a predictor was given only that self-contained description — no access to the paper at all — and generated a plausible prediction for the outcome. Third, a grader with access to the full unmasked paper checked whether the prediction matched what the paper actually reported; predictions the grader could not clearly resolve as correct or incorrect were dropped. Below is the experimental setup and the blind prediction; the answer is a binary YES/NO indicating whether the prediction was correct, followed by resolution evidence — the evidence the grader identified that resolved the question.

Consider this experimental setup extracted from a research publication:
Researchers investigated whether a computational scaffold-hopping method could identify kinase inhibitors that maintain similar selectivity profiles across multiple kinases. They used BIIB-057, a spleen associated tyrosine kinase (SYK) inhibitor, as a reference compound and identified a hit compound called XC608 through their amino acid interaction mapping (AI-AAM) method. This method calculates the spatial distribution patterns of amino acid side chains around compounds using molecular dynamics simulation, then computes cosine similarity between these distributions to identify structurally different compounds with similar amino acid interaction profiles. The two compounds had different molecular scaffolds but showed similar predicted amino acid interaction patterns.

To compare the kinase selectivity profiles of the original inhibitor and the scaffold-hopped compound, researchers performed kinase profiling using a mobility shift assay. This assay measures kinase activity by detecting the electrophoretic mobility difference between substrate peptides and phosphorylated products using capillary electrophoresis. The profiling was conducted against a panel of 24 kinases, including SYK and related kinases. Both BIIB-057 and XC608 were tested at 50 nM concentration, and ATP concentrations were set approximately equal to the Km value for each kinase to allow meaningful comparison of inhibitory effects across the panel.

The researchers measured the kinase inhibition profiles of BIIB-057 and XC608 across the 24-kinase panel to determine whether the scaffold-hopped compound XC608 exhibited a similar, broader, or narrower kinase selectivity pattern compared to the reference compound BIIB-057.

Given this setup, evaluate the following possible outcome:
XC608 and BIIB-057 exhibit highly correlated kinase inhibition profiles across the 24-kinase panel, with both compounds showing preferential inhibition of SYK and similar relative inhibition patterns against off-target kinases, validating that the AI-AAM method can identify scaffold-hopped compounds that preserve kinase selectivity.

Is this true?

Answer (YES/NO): NO